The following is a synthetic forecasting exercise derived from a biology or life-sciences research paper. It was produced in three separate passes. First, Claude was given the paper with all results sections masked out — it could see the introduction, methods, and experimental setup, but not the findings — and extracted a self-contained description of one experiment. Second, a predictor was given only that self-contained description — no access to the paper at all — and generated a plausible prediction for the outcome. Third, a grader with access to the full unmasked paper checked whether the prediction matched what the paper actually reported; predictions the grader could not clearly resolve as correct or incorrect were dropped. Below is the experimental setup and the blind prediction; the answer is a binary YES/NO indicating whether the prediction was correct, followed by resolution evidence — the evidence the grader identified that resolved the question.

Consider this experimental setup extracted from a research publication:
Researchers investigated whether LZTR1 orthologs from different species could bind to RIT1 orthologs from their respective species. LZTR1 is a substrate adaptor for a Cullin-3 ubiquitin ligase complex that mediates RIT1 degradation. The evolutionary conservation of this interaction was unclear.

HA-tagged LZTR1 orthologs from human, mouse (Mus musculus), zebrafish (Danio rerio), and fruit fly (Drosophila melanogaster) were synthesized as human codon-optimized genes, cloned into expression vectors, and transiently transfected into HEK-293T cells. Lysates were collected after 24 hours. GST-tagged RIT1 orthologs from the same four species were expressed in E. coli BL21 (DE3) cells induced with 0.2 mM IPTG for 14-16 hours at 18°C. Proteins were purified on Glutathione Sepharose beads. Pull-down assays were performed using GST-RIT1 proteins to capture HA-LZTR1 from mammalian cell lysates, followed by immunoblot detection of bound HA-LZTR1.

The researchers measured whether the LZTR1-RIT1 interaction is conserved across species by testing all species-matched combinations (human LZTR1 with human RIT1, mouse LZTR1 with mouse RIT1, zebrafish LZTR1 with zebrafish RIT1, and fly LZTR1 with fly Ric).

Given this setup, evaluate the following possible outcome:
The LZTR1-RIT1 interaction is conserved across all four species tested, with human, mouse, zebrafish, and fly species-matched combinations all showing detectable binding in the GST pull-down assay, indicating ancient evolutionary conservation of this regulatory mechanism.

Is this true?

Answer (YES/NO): YES